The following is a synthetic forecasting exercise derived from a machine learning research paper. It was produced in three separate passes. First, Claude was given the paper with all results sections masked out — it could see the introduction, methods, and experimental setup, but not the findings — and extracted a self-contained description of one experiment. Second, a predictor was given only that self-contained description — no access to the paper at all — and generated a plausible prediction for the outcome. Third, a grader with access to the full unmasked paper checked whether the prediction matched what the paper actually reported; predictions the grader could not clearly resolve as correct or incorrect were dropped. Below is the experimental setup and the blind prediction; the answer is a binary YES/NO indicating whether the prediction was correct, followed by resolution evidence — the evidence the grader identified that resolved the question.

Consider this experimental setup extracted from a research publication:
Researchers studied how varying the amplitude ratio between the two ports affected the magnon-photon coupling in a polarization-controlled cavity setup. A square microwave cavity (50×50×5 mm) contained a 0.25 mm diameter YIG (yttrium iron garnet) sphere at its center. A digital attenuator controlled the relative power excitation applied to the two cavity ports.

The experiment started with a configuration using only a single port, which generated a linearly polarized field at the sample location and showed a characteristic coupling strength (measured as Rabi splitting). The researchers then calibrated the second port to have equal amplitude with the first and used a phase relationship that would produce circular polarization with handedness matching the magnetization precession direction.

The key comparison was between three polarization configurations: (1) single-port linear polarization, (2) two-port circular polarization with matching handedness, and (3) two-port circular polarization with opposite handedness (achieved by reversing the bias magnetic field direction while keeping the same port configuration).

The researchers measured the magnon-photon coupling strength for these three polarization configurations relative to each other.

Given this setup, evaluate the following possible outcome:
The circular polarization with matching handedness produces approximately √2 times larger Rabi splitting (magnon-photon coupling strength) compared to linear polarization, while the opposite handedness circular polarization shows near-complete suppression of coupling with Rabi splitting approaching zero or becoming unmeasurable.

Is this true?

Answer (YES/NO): YES